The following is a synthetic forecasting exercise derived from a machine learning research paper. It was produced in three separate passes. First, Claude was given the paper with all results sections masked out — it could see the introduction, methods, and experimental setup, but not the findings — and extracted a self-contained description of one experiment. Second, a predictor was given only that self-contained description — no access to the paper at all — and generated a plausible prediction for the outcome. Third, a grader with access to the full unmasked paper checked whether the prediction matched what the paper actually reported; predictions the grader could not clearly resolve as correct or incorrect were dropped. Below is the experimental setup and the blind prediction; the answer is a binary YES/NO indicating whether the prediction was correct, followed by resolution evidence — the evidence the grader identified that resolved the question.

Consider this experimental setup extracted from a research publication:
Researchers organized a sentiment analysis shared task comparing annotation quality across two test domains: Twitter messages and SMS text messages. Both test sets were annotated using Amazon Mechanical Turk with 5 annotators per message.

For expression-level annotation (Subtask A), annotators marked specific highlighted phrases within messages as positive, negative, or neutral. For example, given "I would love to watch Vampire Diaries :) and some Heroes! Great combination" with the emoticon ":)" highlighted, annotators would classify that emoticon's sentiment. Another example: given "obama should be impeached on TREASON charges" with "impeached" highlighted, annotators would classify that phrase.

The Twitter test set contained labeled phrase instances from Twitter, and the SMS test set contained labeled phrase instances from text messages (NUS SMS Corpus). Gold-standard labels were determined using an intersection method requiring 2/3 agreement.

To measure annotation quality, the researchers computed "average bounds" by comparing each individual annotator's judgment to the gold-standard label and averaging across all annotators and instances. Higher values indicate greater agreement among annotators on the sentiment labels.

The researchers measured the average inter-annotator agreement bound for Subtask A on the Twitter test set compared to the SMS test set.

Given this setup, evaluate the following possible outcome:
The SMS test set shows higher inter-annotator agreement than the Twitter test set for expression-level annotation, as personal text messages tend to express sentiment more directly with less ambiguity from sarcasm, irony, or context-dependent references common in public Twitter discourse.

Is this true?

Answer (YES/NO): YES